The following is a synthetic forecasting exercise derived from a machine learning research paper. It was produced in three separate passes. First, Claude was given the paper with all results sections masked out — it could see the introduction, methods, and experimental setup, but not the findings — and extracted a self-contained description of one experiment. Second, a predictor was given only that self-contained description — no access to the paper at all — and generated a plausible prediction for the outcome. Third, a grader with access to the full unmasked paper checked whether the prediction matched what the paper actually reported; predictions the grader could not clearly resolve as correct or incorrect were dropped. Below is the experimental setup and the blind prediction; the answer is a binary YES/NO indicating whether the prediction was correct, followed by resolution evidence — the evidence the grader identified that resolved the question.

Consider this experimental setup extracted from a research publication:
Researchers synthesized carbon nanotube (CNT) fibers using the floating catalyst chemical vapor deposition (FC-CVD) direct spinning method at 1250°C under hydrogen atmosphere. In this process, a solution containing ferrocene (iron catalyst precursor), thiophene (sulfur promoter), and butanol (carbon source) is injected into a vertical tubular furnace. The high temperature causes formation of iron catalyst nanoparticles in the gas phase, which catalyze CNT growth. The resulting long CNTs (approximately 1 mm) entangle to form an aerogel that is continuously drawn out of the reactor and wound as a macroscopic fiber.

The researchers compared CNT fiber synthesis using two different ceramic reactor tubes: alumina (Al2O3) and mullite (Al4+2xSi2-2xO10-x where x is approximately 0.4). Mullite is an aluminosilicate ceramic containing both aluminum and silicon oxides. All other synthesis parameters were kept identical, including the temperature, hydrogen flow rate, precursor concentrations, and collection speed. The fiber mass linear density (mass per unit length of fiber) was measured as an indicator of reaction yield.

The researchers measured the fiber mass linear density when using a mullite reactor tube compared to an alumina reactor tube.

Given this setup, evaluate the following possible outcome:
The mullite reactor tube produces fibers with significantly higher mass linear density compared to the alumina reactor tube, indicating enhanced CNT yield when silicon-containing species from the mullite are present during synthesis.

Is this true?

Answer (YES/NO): YES